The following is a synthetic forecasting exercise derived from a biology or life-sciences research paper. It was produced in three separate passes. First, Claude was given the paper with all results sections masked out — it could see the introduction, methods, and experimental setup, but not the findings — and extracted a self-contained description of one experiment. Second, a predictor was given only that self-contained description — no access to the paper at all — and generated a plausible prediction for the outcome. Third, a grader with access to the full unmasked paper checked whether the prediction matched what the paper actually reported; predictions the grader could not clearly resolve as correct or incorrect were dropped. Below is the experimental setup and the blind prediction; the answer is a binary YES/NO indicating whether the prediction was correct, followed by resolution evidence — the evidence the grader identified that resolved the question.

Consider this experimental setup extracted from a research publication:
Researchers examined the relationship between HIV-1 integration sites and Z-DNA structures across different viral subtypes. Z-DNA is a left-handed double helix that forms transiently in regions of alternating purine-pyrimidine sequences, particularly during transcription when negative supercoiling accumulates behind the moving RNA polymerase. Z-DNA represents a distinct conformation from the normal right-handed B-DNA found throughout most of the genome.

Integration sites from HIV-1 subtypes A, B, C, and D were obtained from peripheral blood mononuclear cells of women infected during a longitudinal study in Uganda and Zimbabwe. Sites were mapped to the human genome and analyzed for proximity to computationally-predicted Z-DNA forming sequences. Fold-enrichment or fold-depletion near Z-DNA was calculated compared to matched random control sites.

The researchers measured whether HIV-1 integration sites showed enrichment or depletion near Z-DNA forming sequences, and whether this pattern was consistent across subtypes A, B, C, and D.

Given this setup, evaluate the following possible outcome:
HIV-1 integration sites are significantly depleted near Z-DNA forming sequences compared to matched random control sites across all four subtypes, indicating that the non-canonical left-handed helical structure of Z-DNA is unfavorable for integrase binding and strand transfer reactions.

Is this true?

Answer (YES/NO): NO